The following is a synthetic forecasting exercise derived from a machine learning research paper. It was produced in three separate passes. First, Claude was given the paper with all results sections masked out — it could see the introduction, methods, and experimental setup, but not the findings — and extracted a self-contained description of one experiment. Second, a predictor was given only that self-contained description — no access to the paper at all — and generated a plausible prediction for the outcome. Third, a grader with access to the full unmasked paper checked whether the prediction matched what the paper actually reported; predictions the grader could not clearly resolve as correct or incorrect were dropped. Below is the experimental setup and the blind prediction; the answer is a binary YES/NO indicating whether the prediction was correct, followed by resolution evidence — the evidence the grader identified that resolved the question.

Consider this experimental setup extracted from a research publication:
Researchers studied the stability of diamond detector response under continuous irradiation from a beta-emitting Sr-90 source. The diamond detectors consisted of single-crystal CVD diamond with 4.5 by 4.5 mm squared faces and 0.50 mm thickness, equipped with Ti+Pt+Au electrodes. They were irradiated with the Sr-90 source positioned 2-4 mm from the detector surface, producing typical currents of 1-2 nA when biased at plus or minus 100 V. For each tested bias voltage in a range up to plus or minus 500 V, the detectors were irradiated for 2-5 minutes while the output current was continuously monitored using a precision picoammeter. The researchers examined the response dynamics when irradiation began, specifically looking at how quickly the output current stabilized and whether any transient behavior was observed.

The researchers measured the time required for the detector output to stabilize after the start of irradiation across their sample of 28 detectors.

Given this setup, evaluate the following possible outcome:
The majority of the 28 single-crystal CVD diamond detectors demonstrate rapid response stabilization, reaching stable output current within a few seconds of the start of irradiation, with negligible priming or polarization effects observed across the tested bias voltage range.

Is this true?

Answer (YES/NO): NO